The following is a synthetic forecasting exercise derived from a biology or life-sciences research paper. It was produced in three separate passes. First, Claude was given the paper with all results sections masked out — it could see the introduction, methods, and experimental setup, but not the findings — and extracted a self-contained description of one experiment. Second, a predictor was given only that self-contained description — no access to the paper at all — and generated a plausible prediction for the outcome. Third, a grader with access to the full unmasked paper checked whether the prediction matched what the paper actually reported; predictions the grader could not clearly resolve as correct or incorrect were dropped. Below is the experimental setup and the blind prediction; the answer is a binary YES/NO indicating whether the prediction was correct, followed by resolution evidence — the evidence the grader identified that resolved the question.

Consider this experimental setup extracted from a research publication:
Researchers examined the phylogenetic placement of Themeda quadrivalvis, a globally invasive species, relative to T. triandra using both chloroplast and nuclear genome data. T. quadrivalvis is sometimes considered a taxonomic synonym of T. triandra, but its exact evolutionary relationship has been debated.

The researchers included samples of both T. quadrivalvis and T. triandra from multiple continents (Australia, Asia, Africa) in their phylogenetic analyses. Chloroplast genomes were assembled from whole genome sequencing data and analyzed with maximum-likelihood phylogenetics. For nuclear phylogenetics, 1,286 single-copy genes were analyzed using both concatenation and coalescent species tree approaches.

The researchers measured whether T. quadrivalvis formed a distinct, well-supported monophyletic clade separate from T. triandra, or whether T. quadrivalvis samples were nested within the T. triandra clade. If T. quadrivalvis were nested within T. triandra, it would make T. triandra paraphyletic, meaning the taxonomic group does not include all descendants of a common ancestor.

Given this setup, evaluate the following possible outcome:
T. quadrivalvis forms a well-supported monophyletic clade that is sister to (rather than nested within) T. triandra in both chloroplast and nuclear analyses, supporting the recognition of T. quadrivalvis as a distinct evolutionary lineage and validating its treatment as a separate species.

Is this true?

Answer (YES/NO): NO